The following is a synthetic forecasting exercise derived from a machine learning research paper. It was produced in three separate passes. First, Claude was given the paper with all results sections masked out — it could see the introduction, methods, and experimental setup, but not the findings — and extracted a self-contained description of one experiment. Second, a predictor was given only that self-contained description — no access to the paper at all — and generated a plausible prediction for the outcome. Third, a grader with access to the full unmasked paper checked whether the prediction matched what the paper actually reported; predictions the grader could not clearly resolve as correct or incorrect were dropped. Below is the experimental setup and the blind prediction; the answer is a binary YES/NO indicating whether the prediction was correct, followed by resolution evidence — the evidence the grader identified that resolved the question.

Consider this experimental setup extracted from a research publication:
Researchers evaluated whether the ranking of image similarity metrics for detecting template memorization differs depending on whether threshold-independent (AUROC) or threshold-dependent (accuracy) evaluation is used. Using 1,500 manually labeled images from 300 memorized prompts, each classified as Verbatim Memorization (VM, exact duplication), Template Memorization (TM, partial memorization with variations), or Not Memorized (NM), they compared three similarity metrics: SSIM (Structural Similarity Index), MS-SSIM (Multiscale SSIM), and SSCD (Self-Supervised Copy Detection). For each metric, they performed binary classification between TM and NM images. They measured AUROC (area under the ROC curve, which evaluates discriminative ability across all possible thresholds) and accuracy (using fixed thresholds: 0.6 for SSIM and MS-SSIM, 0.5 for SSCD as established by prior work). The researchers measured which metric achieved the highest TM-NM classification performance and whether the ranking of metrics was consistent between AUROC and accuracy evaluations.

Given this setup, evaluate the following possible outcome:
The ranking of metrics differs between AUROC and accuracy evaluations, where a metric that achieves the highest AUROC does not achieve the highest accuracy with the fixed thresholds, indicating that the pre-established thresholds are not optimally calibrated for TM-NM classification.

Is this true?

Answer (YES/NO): YES